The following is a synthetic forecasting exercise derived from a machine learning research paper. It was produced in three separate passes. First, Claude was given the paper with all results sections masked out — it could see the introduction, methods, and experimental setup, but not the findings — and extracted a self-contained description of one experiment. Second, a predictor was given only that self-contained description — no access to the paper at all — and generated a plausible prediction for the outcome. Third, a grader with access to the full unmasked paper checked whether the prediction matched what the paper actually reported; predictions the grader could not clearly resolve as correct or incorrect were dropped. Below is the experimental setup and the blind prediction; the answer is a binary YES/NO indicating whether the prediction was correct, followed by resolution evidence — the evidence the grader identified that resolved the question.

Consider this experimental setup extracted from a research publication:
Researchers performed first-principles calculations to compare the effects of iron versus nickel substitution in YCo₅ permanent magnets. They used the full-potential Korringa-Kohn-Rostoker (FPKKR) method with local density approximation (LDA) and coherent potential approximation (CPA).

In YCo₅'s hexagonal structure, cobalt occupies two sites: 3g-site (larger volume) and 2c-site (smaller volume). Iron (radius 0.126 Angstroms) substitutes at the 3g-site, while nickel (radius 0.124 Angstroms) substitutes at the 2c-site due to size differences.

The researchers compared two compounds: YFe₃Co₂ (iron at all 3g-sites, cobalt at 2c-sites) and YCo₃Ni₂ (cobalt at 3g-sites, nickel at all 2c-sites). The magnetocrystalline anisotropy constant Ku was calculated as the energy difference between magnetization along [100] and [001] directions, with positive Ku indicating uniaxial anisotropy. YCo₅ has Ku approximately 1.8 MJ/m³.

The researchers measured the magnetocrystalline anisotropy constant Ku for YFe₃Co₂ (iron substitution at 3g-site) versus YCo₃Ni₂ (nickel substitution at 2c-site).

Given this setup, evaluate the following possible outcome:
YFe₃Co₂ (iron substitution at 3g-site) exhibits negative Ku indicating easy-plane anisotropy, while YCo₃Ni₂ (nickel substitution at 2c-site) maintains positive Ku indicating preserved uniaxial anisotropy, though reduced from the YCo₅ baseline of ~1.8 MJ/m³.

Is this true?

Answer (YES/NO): NO